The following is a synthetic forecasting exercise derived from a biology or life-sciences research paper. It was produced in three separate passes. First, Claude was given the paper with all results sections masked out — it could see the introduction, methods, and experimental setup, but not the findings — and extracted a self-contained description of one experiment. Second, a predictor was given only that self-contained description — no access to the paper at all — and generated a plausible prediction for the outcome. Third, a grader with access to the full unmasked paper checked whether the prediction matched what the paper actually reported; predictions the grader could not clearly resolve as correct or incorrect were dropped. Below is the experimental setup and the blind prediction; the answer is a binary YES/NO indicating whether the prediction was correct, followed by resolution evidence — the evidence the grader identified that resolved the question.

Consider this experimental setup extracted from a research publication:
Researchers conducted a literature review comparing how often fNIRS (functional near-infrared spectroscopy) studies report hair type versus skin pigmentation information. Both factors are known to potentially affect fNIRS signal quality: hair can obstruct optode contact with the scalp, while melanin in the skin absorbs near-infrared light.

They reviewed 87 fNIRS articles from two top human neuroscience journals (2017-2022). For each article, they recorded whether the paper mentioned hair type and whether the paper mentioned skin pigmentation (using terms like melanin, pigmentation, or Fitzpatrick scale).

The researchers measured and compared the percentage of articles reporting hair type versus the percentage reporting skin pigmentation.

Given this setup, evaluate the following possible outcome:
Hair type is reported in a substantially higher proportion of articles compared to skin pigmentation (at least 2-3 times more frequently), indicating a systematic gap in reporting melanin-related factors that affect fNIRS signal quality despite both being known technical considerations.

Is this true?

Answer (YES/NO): NO